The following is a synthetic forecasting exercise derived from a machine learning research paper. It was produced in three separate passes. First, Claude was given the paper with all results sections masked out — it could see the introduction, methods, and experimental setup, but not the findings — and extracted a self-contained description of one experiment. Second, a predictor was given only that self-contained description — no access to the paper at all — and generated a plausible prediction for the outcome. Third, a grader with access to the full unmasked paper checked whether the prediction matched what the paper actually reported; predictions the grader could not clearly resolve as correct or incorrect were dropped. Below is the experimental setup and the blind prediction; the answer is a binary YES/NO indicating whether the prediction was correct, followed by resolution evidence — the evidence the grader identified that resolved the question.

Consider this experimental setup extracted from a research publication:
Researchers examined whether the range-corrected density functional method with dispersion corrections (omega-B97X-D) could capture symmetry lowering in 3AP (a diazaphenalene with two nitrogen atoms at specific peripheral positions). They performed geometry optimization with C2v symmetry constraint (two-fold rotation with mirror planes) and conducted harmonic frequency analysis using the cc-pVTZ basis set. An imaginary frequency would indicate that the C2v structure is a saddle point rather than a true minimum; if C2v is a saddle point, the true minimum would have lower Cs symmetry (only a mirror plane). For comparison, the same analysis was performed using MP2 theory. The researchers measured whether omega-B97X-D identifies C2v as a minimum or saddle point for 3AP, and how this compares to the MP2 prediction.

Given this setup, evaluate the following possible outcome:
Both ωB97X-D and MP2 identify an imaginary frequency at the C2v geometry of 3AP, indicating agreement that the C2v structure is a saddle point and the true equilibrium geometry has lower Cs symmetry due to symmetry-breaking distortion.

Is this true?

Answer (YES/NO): NO